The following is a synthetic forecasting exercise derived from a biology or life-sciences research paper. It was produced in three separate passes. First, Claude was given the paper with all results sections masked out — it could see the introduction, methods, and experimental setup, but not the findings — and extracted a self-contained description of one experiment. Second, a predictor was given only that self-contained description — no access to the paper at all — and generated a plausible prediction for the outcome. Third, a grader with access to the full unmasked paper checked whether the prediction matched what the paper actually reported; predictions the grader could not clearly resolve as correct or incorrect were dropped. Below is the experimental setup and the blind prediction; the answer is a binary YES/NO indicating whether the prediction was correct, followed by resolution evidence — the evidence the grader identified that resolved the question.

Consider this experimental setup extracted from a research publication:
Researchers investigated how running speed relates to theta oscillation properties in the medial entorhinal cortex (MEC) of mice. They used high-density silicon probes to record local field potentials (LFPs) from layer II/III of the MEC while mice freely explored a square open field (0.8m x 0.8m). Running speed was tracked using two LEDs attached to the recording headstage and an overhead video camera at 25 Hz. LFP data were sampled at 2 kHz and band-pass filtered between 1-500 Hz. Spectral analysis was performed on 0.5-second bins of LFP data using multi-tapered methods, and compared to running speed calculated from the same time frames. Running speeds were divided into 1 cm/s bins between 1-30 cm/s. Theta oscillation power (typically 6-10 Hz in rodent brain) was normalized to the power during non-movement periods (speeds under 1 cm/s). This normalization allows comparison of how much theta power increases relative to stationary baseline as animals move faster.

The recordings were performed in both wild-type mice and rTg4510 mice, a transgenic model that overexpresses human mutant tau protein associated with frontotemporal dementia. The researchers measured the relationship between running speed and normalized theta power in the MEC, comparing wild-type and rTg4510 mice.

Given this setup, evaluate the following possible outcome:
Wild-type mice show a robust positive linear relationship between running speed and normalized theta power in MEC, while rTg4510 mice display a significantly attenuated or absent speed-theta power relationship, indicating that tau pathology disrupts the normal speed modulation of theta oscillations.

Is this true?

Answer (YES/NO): YES